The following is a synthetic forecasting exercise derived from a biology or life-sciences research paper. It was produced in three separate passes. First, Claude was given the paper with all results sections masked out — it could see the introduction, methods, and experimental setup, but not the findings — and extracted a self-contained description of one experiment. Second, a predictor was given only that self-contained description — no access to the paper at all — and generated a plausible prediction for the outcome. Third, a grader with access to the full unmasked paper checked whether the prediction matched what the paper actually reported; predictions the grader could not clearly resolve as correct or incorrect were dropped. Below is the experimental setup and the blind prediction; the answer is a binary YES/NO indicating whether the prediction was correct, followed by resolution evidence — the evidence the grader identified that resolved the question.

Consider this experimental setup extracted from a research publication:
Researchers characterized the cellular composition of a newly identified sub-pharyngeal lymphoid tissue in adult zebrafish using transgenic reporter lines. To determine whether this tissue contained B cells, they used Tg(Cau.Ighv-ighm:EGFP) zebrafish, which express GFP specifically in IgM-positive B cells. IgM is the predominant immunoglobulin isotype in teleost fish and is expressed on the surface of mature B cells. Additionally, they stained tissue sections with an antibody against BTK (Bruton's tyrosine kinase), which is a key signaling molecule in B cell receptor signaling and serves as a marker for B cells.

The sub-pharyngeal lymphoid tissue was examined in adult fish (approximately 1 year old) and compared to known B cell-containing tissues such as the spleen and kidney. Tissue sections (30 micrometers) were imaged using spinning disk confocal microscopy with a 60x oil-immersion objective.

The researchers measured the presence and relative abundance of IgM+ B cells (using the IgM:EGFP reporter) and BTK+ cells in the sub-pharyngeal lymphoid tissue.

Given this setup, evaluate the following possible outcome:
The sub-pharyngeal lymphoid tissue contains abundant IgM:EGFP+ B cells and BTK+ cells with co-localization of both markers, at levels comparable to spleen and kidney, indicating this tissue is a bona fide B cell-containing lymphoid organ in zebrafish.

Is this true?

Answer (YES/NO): NO